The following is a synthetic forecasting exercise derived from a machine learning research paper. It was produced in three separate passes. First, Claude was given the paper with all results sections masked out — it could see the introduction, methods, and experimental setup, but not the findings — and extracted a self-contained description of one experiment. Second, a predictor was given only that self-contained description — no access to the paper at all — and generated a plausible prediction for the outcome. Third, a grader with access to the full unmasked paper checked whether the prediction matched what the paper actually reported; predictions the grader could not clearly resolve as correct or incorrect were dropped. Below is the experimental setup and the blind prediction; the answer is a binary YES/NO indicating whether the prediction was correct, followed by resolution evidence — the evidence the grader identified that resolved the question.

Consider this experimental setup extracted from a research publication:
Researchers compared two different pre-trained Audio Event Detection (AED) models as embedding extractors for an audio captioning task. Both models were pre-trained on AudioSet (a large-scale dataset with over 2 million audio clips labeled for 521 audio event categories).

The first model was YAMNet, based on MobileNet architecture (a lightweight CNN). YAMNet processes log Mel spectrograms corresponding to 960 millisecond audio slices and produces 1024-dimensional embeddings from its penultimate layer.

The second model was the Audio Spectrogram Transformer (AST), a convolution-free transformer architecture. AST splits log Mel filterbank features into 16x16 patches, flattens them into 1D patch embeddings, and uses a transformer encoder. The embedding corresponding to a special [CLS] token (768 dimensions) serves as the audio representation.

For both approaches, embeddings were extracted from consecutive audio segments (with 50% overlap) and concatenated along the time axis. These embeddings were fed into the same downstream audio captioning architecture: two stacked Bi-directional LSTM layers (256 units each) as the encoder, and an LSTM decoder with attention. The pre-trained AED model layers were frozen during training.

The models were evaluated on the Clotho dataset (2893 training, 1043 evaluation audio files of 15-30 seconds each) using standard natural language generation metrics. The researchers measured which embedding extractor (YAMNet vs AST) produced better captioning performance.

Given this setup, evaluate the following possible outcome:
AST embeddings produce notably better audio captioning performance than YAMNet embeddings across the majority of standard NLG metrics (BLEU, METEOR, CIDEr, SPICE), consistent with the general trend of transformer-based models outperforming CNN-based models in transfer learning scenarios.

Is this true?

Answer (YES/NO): YES